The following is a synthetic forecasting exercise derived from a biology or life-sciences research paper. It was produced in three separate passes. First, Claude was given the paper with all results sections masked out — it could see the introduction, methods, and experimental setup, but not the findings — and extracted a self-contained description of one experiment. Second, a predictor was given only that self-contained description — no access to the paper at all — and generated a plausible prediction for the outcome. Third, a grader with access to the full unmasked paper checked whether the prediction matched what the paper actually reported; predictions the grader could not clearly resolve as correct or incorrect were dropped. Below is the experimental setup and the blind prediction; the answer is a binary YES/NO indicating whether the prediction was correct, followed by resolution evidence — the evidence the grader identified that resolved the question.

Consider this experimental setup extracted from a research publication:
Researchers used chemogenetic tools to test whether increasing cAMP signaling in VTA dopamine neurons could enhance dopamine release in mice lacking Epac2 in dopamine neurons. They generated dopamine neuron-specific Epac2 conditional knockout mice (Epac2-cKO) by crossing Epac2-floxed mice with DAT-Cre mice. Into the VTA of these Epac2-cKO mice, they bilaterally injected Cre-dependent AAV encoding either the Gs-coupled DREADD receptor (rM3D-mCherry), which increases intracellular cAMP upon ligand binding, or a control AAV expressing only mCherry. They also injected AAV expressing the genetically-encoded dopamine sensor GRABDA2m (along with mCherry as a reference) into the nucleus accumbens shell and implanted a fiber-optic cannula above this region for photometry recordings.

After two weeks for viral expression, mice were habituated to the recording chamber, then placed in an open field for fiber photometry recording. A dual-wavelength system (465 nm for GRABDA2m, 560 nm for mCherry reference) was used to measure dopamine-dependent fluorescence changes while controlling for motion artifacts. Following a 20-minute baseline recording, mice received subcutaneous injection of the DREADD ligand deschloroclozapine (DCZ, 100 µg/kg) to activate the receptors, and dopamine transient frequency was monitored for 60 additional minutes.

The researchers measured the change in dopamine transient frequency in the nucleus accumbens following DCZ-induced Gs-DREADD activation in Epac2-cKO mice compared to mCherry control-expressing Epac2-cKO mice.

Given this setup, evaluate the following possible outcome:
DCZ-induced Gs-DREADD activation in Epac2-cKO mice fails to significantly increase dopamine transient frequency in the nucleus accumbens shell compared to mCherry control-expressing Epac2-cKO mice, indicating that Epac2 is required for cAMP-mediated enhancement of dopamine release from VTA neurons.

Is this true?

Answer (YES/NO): NO